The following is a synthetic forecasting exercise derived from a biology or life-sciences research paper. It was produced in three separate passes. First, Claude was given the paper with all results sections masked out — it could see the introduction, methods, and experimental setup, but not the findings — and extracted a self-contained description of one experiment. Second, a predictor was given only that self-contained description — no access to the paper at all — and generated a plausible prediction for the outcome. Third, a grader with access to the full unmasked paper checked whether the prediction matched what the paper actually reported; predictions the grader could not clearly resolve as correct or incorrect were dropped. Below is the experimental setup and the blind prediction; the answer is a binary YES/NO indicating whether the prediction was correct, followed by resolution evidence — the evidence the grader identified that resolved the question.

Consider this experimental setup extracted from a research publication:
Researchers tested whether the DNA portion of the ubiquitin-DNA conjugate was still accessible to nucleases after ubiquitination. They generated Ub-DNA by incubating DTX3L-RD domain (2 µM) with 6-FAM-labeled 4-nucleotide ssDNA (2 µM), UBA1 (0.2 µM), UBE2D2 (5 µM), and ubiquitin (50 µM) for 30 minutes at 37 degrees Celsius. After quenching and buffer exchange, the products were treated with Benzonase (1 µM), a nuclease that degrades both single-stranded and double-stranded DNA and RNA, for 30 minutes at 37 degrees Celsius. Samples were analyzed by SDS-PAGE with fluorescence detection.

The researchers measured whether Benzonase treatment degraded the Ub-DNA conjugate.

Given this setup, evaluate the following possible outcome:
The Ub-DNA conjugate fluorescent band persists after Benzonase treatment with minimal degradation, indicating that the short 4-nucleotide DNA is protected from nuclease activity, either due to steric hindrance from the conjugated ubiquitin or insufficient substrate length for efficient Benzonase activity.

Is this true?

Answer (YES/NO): NO